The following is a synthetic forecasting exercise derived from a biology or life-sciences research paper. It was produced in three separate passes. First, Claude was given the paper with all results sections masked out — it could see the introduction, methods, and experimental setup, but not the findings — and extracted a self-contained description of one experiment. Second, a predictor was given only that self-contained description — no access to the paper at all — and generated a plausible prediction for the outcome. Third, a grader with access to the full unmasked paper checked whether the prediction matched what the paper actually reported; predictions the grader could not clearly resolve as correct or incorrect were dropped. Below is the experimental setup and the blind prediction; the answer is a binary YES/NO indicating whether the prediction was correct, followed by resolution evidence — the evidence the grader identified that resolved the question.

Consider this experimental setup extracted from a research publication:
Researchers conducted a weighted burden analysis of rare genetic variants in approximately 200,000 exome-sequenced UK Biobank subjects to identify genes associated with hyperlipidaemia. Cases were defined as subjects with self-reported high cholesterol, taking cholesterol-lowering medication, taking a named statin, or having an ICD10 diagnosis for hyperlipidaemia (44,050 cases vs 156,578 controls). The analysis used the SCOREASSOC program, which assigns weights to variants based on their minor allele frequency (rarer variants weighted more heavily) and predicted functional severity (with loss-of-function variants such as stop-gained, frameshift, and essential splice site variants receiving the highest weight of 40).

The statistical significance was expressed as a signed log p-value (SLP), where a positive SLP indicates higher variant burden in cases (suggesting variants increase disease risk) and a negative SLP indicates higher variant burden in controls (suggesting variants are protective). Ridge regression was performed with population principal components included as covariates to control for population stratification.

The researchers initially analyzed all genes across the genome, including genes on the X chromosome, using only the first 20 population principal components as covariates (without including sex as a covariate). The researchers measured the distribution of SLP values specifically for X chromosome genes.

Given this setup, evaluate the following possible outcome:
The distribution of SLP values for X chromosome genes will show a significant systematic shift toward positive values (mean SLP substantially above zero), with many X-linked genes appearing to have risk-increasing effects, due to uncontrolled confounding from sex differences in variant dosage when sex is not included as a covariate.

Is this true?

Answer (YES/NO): NO